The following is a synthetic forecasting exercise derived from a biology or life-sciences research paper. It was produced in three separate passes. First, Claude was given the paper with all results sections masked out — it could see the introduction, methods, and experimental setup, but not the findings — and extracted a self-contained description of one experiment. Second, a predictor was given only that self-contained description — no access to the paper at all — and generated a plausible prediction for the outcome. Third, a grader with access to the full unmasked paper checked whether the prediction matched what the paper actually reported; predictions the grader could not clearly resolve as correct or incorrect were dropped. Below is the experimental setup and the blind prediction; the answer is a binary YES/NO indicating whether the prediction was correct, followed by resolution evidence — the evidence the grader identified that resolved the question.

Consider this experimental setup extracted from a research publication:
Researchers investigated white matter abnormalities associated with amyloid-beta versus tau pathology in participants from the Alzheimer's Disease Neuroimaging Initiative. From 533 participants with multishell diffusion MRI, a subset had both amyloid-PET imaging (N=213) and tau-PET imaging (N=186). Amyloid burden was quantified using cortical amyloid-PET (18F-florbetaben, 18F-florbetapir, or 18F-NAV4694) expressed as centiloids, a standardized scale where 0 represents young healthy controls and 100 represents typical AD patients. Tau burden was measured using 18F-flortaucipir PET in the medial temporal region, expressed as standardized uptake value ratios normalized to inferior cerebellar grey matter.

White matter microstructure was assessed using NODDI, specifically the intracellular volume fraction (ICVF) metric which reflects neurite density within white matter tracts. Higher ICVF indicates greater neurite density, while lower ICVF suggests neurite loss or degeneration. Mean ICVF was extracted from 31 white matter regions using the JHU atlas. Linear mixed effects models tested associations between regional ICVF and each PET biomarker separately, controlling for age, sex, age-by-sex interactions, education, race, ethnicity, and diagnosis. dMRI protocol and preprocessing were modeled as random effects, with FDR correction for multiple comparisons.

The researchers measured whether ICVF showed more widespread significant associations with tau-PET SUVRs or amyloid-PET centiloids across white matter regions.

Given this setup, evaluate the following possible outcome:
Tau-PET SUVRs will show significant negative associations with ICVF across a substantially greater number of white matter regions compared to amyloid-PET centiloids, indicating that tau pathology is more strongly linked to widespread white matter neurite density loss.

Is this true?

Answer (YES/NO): NO